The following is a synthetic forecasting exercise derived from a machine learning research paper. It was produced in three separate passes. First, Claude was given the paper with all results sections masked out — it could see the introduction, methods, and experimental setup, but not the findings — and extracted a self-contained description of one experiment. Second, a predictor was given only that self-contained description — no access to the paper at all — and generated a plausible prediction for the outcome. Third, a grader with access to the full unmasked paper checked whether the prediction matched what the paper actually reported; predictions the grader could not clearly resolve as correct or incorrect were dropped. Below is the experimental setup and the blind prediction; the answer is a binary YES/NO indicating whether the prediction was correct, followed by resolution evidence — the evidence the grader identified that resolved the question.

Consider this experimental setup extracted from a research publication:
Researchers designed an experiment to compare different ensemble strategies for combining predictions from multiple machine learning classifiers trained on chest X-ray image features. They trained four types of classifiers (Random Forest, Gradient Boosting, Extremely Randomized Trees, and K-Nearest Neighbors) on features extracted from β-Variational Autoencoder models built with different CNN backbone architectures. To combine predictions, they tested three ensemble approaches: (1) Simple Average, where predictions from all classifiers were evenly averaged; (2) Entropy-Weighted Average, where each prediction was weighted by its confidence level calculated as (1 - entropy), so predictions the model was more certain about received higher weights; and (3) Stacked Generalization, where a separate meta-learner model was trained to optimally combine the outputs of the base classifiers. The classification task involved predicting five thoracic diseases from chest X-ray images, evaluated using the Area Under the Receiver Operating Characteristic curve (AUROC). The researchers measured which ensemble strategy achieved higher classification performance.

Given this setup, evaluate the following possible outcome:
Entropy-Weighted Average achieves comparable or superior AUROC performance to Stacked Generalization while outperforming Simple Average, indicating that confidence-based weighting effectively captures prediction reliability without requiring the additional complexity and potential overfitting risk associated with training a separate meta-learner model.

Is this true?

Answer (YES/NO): NO